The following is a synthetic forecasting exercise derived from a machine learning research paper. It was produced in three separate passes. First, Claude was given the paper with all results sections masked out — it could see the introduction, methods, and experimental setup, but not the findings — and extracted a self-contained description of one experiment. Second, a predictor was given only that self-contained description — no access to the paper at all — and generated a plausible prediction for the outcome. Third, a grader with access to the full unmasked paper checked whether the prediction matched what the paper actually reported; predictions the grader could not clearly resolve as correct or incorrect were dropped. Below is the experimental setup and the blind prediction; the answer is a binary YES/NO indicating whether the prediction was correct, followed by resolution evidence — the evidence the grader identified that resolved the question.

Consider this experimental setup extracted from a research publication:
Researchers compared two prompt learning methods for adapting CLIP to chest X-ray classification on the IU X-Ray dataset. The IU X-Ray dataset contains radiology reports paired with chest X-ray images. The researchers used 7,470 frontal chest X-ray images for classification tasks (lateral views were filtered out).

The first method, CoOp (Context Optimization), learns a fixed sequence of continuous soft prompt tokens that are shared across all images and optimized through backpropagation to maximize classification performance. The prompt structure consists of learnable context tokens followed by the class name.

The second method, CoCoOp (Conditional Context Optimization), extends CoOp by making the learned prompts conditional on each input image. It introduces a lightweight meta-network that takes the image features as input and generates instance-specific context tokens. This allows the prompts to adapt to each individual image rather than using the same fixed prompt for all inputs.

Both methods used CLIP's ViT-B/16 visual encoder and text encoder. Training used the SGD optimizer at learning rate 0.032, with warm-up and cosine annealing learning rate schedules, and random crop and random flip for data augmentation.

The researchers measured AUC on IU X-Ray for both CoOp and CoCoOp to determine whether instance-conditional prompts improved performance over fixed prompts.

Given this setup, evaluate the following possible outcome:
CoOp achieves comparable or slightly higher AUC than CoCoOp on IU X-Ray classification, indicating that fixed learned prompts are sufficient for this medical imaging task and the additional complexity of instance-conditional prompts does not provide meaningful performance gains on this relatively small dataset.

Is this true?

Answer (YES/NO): YES